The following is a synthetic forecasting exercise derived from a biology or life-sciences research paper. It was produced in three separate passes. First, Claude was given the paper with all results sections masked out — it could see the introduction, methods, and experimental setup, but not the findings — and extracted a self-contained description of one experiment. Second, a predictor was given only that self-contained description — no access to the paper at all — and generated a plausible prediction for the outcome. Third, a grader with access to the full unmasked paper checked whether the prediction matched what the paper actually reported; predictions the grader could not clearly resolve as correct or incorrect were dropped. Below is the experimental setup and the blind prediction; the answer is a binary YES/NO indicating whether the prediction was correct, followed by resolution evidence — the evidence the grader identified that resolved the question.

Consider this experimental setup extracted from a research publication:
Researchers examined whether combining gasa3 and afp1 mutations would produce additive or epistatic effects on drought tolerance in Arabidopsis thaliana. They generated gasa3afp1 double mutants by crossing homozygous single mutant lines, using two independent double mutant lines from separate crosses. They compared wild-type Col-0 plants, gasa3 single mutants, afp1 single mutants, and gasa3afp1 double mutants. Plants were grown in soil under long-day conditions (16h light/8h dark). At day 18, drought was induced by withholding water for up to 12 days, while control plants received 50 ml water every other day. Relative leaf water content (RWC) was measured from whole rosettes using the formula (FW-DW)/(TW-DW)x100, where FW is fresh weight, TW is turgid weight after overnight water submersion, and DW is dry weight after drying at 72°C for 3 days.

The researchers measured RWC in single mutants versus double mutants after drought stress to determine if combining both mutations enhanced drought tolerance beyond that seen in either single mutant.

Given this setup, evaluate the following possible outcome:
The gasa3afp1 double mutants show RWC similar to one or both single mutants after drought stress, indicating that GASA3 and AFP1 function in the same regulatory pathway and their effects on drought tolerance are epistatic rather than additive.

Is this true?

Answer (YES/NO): NO